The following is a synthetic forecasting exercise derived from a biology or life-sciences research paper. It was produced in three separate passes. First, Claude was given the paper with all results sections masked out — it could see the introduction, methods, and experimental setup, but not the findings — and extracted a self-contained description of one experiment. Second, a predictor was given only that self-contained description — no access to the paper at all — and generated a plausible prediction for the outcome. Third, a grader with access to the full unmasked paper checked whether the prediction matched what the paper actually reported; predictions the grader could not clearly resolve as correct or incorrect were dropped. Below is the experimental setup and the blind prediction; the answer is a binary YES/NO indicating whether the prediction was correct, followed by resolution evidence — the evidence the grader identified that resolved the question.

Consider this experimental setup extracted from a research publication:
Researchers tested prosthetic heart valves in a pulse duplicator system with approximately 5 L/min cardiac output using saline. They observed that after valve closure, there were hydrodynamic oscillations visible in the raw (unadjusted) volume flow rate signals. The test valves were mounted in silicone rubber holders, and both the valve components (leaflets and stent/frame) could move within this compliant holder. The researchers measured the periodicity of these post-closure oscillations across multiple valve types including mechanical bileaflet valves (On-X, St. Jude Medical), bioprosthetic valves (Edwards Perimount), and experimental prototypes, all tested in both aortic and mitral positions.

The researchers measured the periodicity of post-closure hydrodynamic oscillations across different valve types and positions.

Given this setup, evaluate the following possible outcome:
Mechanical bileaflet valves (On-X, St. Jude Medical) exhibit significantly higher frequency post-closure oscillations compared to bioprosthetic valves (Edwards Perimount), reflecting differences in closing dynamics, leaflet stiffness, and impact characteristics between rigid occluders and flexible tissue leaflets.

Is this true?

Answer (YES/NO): NO